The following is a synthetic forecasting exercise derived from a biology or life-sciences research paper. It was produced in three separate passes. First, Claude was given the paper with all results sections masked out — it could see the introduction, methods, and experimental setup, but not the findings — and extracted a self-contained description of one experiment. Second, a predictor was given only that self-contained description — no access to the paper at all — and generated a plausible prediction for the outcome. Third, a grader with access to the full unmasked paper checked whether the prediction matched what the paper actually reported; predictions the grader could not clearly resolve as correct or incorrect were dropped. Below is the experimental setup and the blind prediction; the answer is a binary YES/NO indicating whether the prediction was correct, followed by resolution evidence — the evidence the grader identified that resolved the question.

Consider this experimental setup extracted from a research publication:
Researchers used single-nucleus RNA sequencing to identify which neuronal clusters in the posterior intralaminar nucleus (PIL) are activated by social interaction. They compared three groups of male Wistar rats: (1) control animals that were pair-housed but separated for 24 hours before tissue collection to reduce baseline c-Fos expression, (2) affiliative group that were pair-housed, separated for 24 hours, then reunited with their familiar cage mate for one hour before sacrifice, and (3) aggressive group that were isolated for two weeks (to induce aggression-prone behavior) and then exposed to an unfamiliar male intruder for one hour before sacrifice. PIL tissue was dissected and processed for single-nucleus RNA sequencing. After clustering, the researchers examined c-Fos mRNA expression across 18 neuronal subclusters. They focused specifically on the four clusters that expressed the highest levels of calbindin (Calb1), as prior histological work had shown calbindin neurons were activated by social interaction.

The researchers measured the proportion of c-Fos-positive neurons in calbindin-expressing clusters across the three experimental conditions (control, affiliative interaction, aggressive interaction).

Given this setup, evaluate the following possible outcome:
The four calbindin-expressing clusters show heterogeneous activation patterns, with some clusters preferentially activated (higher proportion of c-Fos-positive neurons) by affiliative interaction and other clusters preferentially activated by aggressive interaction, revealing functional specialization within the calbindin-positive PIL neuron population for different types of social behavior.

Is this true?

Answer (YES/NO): NO